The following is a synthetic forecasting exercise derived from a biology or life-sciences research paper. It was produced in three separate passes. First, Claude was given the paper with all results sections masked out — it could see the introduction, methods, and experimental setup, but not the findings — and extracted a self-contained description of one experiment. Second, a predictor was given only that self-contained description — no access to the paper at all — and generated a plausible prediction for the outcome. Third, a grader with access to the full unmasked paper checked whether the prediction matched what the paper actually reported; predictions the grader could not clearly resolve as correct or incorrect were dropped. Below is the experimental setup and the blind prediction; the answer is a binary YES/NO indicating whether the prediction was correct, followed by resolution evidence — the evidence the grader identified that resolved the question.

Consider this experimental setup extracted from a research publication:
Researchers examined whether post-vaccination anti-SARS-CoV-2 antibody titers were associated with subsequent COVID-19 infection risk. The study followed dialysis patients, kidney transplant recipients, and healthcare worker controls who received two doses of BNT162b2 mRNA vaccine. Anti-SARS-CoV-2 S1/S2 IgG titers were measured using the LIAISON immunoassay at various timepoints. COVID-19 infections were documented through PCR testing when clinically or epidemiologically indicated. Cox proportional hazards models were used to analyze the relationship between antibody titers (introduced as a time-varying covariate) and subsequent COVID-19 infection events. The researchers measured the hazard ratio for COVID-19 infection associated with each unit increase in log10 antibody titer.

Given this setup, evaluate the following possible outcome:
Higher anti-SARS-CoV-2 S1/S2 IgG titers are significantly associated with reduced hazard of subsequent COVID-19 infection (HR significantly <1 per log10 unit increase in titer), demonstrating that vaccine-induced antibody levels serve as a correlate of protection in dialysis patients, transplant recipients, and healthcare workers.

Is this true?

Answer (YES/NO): YES